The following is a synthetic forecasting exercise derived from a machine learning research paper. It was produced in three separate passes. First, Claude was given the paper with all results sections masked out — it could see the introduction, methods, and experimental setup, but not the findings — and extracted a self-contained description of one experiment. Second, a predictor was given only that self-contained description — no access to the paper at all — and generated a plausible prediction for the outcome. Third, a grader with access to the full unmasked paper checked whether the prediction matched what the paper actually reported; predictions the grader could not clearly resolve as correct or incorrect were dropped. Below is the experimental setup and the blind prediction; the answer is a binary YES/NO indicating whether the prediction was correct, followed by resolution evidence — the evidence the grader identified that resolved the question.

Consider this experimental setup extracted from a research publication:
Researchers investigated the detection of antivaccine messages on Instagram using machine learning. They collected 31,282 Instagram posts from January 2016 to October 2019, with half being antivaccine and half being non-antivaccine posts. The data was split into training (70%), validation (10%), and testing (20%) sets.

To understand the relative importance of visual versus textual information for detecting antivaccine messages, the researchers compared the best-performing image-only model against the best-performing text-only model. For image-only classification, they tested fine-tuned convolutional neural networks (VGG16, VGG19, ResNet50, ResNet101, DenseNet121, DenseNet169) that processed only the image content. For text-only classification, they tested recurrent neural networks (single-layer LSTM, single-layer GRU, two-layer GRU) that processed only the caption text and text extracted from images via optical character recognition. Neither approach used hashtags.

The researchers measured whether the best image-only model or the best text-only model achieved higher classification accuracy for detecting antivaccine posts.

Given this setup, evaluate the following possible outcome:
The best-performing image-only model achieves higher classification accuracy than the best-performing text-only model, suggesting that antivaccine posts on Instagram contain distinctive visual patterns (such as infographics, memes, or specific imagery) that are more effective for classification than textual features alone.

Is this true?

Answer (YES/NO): NO